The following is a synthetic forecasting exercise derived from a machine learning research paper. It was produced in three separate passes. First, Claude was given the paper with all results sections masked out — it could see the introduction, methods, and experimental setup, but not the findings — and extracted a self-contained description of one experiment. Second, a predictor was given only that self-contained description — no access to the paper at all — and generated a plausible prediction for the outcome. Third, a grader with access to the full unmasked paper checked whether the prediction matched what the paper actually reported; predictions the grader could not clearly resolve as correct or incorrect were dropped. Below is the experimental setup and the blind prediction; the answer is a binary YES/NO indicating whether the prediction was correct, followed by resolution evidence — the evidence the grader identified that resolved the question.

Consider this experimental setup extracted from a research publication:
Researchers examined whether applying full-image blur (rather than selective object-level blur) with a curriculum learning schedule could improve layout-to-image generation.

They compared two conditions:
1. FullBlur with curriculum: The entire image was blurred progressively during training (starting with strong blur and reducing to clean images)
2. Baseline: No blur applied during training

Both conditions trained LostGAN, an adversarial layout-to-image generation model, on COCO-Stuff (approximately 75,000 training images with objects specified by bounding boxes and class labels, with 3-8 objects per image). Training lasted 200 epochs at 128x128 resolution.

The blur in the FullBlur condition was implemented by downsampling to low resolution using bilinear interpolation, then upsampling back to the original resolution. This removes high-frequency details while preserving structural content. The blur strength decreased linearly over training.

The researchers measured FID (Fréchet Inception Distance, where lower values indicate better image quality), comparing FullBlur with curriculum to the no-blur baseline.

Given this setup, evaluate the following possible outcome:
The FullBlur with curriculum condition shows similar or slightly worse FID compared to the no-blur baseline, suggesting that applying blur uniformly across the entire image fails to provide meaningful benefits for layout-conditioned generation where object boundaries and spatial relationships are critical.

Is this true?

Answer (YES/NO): YES